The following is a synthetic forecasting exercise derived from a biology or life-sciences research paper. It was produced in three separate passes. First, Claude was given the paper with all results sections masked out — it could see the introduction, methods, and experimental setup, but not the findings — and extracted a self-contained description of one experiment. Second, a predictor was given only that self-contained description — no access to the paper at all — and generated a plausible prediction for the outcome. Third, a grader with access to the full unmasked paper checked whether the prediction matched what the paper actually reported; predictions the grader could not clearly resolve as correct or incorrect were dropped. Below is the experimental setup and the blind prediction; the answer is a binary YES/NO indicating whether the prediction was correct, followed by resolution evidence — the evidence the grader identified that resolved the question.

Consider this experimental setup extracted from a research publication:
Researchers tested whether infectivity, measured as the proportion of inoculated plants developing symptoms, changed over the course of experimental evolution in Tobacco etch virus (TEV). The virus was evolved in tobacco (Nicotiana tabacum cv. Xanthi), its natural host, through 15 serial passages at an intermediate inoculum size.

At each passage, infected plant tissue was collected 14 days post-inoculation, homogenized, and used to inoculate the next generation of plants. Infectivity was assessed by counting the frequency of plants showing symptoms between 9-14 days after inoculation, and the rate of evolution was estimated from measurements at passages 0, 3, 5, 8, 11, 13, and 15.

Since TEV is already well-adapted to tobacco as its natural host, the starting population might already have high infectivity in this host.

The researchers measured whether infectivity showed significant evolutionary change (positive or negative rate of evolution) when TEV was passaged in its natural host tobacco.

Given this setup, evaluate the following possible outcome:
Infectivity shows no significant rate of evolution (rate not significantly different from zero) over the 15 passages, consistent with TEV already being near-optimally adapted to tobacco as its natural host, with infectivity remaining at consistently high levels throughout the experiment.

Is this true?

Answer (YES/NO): NO